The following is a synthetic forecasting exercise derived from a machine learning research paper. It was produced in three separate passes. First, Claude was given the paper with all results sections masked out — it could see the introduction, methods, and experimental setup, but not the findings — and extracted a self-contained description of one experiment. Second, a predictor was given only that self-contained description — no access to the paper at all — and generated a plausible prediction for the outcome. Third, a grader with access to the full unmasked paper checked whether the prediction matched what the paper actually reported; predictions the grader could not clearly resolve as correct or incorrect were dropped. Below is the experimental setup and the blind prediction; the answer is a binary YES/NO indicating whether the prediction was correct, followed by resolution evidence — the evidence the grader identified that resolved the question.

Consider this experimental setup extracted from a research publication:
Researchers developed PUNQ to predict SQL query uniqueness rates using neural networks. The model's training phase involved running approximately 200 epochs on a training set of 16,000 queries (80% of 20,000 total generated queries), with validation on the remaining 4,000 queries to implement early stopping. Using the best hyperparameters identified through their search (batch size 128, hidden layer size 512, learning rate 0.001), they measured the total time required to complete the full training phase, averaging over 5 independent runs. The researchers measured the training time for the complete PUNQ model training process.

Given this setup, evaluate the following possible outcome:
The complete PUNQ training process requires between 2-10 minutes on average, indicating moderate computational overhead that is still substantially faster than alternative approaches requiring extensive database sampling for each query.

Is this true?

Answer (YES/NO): NO